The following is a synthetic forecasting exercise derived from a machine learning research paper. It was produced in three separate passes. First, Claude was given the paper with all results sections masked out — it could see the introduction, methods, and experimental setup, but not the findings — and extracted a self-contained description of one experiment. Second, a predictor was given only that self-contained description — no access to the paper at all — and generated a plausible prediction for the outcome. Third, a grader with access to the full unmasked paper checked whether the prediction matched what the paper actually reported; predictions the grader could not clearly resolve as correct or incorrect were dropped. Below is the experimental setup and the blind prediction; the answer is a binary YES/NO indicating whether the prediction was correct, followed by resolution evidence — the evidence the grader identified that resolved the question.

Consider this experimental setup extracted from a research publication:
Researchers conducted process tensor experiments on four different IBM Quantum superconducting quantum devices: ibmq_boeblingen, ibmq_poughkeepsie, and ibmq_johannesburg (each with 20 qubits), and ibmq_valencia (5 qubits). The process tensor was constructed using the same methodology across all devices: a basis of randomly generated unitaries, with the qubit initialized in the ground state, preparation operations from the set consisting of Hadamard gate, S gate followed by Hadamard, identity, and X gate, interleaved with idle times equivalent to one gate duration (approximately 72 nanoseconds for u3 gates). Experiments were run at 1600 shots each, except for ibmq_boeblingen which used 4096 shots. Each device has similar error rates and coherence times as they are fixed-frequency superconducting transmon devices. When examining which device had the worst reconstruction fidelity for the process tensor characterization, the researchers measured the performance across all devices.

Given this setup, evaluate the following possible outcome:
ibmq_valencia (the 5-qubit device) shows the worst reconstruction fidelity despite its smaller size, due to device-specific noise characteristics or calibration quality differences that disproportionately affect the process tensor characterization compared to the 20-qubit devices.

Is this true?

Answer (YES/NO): YES